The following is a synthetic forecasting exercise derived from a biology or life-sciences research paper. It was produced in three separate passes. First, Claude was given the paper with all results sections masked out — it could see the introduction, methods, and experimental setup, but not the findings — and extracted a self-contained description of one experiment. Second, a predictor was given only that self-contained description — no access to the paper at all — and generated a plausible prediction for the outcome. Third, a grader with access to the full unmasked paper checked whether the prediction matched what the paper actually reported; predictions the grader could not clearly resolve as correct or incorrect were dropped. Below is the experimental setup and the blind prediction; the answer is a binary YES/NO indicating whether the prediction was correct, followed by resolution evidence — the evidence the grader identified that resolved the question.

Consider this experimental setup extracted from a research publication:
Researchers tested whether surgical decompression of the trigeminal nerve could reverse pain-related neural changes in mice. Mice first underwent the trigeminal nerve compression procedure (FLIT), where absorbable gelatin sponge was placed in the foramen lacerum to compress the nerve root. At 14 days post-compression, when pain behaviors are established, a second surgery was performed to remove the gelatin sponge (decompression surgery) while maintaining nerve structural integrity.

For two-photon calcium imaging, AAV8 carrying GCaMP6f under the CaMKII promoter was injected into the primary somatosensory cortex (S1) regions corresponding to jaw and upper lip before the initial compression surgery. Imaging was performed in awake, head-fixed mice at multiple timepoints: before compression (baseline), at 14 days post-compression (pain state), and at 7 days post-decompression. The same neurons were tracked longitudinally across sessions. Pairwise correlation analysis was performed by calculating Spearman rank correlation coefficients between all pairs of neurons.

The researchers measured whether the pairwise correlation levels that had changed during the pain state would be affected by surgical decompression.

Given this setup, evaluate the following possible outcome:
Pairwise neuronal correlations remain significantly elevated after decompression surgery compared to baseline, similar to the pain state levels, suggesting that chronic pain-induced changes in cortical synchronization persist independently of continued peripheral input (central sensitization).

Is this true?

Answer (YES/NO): NO